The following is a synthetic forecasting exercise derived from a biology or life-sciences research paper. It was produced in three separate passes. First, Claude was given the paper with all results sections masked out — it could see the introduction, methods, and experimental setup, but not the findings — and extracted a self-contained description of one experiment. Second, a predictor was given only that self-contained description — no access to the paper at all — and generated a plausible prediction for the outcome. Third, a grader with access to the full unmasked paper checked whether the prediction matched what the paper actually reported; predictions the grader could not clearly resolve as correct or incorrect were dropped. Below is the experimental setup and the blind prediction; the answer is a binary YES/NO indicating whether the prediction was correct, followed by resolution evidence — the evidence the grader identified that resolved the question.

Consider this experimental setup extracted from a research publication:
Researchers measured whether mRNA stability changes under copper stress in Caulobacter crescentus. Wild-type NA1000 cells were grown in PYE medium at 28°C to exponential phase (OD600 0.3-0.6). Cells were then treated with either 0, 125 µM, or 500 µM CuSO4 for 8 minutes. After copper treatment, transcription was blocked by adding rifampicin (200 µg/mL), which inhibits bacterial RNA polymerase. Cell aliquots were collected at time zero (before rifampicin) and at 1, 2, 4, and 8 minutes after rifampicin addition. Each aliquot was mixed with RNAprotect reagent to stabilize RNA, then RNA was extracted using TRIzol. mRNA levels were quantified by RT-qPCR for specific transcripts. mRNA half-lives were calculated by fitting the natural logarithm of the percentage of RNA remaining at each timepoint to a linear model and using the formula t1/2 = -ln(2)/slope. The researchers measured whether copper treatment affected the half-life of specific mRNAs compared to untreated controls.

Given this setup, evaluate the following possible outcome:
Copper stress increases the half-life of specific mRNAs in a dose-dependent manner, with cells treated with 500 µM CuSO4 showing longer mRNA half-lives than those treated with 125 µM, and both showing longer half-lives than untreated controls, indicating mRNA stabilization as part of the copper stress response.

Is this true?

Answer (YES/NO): NO